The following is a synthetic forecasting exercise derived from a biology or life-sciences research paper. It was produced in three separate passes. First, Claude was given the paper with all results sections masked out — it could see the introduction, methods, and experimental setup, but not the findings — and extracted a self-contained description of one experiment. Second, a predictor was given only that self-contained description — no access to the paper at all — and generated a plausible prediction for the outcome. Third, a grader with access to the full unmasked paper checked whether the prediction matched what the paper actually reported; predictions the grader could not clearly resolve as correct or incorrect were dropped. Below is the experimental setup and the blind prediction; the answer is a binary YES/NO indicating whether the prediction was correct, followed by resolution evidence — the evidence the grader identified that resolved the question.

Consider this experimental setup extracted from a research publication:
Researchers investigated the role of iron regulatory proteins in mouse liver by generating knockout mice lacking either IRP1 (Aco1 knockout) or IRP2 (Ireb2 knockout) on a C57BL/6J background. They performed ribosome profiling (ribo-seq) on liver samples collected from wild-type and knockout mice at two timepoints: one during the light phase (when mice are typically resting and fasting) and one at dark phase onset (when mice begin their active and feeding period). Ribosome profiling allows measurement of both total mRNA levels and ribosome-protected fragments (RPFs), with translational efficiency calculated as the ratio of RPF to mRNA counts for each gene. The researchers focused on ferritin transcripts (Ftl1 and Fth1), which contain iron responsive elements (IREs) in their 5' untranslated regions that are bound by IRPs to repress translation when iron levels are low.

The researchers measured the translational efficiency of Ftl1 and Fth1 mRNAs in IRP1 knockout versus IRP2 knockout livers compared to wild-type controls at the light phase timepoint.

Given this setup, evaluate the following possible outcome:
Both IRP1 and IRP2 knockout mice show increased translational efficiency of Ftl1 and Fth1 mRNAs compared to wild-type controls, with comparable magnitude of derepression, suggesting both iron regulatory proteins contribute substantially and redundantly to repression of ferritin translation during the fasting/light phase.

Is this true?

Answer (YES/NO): NO